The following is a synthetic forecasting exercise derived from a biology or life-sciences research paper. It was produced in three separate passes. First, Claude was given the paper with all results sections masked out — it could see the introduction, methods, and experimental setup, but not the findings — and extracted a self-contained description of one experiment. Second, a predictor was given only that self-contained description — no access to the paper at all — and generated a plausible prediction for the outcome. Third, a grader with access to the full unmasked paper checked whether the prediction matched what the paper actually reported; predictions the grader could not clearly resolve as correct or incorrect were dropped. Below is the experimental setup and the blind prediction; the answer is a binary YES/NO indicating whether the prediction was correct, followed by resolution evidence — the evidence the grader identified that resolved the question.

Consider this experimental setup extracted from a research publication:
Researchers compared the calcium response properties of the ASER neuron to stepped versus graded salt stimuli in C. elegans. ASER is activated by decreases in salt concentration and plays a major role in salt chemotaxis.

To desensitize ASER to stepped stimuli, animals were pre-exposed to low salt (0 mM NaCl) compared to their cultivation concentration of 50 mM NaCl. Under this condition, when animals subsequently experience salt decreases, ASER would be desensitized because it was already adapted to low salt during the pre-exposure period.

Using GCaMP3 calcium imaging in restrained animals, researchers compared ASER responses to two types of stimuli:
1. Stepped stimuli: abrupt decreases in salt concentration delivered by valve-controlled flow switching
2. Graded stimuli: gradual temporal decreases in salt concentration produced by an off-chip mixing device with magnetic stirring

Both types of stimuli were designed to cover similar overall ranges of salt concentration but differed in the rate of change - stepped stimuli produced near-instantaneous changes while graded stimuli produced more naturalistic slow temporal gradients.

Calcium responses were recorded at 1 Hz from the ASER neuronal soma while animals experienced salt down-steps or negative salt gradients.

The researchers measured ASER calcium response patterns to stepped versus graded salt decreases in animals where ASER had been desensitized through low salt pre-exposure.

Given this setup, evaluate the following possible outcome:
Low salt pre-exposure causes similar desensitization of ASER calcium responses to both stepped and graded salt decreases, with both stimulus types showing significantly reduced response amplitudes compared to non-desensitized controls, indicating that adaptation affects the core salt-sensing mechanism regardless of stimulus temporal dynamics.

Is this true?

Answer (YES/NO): NO